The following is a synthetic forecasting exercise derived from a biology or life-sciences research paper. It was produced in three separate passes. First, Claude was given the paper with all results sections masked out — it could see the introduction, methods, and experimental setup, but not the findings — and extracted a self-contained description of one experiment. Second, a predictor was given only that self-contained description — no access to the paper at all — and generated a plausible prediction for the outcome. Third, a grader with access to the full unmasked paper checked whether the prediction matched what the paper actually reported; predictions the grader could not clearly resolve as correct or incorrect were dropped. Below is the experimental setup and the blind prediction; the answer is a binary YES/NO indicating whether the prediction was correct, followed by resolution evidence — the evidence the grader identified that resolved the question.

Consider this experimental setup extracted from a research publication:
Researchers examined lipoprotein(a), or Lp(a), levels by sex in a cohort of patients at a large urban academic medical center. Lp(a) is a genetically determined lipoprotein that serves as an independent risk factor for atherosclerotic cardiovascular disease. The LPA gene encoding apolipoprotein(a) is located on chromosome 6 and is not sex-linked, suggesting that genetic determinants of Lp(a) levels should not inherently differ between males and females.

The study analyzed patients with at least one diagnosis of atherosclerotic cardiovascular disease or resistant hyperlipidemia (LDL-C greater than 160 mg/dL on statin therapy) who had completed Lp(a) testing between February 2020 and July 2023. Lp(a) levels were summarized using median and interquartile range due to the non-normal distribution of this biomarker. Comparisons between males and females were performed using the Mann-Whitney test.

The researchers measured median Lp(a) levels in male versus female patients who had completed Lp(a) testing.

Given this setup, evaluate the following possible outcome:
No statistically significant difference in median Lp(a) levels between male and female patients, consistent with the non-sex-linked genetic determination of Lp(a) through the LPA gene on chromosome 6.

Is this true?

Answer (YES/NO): NO